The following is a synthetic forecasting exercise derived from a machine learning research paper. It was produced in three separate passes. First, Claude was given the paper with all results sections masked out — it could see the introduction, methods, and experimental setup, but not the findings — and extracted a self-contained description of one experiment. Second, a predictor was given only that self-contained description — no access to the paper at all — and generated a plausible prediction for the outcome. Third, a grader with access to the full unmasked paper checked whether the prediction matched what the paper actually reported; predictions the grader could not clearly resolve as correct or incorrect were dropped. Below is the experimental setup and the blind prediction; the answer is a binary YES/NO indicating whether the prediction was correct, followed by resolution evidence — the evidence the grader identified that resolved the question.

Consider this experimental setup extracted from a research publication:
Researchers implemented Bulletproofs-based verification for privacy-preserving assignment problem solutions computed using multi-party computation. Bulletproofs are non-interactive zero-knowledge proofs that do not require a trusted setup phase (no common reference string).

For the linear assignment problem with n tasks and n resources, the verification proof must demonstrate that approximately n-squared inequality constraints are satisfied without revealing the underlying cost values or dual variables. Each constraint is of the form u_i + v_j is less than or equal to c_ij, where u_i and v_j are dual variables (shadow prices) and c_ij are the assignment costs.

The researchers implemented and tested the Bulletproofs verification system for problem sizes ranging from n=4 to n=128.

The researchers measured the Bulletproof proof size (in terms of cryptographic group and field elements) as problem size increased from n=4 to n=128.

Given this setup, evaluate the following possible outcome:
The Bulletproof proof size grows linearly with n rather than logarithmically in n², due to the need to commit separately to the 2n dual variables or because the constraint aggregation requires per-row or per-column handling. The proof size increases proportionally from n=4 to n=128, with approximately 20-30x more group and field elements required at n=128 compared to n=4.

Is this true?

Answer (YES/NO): NO